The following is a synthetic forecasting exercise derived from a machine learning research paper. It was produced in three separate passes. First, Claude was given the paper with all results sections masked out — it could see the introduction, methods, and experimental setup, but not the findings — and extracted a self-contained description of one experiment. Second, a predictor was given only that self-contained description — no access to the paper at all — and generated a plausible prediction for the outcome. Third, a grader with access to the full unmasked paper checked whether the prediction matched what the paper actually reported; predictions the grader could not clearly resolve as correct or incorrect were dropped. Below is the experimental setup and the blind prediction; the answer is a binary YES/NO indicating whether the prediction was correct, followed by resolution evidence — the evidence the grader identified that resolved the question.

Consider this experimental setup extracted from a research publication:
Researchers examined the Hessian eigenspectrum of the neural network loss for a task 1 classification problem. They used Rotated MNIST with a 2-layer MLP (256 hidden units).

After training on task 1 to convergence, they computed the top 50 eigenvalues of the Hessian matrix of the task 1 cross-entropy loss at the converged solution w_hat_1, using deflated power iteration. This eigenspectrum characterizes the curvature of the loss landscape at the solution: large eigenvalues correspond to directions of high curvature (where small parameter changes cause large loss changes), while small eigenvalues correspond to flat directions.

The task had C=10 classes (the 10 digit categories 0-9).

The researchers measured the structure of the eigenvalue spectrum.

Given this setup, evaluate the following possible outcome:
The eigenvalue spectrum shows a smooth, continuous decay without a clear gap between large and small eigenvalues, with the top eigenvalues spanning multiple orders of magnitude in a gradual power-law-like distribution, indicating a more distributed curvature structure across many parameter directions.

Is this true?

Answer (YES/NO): NO